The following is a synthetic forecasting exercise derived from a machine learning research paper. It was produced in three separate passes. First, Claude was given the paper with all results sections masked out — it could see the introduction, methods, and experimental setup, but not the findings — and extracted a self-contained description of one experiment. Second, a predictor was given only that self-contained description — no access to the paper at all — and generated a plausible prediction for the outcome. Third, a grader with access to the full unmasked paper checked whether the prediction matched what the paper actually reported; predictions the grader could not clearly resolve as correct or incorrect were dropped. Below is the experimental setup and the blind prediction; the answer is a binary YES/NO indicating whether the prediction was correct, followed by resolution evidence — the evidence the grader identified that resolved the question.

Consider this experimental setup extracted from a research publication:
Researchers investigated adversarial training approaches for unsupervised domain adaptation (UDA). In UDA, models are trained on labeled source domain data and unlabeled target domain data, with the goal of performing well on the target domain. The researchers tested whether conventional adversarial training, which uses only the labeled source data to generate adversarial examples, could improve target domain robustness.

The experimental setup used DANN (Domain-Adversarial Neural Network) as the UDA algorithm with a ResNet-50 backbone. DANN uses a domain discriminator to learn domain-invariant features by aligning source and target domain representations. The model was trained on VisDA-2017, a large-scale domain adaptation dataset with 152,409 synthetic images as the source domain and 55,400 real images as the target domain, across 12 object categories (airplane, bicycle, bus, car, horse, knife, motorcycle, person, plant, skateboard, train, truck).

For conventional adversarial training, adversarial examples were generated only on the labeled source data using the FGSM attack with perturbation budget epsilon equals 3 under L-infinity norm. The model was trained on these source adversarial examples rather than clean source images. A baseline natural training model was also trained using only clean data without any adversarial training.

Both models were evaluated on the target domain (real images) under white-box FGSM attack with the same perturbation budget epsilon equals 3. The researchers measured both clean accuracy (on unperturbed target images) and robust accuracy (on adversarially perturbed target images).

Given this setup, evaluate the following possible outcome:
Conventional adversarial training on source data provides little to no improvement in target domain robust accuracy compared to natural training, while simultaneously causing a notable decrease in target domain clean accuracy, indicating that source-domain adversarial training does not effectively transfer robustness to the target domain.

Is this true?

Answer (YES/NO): NO